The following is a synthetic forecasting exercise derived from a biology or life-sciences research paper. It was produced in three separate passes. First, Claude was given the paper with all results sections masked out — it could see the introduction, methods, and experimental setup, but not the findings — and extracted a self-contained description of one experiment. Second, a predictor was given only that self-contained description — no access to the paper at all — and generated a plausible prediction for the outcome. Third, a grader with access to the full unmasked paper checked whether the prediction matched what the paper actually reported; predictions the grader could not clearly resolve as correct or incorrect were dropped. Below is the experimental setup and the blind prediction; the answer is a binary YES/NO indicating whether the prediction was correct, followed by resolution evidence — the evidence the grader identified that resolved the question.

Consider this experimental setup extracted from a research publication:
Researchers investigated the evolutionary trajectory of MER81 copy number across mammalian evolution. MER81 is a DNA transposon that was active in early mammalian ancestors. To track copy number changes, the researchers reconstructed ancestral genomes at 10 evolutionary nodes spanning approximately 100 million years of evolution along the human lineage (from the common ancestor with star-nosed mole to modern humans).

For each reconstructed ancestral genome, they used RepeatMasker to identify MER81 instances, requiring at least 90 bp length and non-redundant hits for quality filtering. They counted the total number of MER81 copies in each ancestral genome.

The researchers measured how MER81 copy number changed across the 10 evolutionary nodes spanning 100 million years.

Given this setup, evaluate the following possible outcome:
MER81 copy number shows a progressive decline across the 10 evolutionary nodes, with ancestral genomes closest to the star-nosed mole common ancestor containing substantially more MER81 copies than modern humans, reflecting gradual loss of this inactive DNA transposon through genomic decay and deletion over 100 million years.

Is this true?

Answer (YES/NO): NO